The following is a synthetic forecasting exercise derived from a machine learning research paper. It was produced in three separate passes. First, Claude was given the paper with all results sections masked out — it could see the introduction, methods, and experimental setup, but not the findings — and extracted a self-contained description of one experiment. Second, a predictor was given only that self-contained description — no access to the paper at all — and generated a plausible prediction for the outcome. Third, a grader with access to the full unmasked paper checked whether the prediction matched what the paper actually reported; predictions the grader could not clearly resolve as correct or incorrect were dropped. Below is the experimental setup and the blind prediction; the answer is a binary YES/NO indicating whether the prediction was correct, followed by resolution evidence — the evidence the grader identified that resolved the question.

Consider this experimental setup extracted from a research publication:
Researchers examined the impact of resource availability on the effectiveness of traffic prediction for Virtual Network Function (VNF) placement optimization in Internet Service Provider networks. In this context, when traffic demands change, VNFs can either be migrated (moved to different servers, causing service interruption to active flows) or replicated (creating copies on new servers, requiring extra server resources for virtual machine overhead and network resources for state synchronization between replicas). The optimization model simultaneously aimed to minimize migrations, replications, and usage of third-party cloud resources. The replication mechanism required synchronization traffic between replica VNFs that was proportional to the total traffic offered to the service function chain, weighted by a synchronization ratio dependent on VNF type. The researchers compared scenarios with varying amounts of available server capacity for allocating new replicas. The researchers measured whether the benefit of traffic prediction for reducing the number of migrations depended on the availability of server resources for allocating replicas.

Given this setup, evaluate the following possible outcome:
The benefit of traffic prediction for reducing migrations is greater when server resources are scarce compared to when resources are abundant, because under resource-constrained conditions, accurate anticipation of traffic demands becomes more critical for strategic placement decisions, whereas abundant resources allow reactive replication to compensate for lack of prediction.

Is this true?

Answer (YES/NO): NO